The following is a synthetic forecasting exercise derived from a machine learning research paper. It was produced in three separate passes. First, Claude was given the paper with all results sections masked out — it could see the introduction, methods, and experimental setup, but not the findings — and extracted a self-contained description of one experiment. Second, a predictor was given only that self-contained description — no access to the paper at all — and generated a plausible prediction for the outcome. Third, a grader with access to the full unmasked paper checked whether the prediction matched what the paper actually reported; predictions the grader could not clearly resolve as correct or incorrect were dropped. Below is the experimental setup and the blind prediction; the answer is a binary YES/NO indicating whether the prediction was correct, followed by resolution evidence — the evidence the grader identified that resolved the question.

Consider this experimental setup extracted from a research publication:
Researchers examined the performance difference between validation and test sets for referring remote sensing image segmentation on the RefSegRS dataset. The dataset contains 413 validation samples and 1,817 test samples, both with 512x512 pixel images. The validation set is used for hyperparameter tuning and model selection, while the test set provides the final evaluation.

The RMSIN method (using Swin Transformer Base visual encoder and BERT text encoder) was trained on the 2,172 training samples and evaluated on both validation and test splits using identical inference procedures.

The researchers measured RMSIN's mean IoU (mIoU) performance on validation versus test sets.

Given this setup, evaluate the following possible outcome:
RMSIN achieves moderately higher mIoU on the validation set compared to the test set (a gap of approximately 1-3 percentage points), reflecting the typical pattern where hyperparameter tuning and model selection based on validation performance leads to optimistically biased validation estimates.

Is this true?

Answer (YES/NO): NO